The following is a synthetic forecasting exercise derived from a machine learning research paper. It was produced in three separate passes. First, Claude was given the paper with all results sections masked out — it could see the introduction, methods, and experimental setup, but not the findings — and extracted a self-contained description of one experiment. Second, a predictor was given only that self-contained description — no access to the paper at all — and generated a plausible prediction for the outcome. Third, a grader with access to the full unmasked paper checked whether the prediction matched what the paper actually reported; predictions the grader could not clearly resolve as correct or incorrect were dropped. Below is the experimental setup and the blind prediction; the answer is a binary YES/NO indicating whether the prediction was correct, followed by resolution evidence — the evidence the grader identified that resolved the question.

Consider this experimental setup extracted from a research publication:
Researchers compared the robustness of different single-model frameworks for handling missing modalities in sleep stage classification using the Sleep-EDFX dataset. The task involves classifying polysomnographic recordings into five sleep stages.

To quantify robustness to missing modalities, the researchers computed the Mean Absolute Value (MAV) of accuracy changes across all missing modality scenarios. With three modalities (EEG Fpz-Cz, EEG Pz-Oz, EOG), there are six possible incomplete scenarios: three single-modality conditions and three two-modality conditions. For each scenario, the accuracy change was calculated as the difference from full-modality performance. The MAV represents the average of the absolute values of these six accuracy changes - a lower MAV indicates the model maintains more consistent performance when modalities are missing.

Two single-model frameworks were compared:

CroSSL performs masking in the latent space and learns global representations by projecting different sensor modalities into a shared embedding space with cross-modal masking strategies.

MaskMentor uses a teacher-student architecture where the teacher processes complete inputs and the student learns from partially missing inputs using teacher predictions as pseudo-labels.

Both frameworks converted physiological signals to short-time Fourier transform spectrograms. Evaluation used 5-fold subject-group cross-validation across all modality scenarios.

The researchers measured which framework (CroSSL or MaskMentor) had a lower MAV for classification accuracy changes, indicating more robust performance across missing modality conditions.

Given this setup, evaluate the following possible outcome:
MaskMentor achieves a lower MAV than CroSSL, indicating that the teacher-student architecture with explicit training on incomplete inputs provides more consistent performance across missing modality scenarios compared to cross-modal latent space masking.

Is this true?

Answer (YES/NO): YES